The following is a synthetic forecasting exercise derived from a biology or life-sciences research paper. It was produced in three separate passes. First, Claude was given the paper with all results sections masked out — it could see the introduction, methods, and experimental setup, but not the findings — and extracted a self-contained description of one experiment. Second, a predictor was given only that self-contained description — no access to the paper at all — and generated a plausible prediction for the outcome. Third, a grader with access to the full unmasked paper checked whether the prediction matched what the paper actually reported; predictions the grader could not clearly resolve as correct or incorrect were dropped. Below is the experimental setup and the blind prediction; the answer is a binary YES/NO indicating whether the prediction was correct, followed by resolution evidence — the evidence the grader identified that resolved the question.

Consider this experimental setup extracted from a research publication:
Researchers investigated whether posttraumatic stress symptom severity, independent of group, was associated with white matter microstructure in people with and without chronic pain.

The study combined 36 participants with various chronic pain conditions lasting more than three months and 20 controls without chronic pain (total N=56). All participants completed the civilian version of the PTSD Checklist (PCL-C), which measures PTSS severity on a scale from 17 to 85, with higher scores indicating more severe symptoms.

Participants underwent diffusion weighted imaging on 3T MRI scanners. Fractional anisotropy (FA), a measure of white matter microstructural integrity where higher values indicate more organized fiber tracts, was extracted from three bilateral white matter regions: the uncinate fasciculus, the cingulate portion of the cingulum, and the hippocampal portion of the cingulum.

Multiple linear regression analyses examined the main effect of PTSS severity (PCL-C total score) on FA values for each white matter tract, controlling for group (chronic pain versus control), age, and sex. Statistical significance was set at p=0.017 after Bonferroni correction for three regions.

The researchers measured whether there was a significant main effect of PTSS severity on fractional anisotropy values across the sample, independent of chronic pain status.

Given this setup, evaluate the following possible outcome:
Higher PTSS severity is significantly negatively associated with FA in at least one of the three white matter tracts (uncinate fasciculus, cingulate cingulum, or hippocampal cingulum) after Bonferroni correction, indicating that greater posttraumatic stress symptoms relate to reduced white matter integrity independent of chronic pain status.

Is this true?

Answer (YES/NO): NO